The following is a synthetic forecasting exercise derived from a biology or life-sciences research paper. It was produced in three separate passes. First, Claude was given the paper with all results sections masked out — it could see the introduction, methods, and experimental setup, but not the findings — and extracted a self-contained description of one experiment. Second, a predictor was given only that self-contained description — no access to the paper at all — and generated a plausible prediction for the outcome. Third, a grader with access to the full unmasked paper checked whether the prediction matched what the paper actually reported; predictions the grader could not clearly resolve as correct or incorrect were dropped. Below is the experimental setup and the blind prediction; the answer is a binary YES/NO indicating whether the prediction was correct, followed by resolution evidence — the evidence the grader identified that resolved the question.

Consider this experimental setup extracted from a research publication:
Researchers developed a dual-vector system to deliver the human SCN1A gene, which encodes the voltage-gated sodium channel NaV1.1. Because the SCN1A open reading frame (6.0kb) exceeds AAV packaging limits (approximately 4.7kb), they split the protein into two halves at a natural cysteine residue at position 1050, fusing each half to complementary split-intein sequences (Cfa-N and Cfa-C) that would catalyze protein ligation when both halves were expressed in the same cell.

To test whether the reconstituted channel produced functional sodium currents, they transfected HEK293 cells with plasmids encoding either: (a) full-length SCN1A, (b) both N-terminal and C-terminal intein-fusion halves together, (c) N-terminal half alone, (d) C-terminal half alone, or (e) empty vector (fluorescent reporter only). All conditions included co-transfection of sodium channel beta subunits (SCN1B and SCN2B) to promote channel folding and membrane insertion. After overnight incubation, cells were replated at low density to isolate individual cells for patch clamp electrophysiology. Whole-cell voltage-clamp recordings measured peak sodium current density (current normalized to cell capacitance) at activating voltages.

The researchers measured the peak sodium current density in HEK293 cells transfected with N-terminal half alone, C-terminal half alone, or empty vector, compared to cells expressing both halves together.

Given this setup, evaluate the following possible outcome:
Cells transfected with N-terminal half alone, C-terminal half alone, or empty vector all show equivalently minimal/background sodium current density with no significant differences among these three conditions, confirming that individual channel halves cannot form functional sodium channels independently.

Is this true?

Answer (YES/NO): YES